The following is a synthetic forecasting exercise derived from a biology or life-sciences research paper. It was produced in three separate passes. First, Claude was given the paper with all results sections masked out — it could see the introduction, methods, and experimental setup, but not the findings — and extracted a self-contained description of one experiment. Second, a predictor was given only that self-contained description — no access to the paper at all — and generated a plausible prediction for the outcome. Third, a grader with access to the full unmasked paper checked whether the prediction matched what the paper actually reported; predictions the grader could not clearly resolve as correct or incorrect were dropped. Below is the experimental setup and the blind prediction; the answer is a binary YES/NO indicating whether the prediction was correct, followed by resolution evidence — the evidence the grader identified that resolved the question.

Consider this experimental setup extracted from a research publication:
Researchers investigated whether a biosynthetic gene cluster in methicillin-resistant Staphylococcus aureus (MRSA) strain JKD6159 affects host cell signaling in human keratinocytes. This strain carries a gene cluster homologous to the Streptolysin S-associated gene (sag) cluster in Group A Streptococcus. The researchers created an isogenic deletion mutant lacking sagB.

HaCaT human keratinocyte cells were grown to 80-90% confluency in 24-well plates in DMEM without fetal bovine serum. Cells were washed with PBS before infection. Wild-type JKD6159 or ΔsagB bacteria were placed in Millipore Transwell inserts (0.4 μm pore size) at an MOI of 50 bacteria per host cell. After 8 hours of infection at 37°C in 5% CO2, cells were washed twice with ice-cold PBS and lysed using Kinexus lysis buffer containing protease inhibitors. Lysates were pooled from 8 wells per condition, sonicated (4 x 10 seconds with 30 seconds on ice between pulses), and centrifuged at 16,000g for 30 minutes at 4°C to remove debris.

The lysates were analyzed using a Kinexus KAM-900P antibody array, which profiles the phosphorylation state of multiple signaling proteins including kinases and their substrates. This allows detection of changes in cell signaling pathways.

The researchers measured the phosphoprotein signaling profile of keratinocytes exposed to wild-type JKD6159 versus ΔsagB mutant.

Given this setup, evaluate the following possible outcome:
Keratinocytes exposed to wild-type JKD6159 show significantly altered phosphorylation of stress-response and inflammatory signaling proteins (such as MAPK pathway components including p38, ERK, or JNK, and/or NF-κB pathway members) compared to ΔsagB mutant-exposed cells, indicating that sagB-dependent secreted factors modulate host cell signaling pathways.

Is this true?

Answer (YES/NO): NO